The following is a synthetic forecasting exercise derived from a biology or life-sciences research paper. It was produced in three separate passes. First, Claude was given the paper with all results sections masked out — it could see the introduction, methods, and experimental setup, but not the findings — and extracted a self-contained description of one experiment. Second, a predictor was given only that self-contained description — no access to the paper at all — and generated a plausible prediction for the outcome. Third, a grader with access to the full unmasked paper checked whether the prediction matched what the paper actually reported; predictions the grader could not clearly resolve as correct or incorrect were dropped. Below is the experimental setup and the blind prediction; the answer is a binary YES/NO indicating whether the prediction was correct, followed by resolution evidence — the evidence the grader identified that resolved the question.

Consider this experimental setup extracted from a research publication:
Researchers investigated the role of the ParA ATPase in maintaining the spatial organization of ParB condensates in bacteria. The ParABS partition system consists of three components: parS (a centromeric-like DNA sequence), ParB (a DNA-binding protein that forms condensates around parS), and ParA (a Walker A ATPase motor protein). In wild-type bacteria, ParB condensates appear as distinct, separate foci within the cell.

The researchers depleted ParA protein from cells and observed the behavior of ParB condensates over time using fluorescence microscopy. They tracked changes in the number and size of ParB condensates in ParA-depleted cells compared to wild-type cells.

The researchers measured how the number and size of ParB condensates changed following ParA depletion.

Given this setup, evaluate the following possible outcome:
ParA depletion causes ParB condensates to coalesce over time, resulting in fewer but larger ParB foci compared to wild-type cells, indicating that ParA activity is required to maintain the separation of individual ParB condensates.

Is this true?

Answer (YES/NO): YES